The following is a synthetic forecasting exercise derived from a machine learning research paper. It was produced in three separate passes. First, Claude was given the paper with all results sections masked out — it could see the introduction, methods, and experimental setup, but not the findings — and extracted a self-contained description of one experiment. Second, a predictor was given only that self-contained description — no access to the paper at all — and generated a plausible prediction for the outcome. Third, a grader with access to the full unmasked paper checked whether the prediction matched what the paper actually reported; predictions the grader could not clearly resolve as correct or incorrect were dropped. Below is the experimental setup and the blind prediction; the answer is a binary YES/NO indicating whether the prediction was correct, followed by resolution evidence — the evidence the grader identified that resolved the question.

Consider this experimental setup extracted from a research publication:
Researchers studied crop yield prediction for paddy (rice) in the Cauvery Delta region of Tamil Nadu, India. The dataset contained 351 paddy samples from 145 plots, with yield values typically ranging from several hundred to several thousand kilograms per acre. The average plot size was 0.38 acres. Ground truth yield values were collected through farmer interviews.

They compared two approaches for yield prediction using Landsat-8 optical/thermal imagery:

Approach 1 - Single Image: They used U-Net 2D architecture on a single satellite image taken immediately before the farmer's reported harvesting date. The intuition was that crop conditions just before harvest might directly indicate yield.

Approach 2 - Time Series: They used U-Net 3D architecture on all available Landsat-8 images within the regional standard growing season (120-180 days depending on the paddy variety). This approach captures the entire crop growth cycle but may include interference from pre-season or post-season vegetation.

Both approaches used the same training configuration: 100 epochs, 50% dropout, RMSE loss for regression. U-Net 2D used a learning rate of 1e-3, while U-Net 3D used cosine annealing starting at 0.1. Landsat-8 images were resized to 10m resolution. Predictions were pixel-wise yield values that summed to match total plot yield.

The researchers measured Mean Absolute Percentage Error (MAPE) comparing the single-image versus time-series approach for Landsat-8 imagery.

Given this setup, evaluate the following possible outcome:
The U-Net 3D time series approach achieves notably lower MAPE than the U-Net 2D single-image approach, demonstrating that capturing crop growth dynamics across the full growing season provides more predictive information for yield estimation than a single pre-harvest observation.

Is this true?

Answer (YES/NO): NO